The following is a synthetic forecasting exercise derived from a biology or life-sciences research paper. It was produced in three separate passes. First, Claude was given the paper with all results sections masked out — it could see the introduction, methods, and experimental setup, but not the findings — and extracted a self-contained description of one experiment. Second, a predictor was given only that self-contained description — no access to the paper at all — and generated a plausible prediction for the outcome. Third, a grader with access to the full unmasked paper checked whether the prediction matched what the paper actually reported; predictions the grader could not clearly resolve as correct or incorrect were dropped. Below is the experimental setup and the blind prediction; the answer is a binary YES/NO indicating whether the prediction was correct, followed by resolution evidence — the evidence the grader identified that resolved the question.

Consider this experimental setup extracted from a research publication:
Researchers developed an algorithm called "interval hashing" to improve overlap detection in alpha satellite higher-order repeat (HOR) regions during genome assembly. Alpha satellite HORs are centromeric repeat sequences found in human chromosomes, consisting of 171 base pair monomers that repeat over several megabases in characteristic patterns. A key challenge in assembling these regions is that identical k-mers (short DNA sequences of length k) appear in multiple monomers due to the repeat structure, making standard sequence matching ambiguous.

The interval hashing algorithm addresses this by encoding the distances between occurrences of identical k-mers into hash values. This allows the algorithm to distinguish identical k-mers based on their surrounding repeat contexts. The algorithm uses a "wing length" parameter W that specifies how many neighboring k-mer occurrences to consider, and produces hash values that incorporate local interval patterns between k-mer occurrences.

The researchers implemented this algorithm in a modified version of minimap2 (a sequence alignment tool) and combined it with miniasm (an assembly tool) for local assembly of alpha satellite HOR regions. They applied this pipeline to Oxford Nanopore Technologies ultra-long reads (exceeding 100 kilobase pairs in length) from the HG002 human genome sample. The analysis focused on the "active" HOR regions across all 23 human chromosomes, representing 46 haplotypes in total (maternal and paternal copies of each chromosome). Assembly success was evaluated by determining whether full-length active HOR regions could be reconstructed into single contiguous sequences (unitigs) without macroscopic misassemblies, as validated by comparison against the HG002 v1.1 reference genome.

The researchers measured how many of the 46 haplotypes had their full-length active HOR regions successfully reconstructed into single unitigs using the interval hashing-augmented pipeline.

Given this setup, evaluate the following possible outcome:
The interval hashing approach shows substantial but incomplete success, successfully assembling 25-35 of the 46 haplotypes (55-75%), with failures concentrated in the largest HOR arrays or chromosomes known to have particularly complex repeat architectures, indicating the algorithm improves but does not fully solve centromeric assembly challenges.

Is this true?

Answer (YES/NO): YES